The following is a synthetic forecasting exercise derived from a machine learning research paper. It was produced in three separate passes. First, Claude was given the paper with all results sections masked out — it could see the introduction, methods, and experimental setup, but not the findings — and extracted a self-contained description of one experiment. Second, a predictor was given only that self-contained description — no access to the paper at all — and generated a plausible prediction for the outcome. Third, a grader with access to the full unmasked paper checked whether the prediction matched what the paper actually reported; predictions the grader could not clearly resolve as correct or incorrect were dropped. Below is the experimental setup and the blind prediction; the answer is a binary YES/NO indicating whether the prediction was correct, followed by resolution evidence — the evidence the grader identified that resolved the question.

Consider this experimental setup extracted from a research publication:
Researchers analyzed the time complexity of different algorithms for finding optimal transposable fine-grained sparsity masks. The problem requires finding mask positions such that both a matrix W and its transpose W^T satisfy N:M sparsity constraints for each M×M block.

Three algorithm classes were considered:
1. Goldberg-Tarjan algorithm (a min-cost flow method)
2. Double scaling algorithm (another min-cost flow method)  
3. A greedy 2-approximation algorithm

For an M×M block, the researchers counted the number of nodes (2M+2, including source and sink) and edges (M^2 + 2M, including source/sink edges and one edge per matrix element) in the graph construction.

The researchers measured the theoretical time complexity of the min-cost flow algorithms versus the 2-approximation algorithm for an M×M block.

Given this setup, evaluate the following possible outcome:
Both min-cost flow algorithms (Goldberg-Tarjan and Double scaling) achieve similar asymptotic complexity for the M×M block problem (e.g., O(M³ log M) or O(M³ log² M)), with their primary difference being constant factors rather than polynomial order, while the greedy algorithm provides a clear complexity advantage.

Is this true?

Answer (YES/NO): YES